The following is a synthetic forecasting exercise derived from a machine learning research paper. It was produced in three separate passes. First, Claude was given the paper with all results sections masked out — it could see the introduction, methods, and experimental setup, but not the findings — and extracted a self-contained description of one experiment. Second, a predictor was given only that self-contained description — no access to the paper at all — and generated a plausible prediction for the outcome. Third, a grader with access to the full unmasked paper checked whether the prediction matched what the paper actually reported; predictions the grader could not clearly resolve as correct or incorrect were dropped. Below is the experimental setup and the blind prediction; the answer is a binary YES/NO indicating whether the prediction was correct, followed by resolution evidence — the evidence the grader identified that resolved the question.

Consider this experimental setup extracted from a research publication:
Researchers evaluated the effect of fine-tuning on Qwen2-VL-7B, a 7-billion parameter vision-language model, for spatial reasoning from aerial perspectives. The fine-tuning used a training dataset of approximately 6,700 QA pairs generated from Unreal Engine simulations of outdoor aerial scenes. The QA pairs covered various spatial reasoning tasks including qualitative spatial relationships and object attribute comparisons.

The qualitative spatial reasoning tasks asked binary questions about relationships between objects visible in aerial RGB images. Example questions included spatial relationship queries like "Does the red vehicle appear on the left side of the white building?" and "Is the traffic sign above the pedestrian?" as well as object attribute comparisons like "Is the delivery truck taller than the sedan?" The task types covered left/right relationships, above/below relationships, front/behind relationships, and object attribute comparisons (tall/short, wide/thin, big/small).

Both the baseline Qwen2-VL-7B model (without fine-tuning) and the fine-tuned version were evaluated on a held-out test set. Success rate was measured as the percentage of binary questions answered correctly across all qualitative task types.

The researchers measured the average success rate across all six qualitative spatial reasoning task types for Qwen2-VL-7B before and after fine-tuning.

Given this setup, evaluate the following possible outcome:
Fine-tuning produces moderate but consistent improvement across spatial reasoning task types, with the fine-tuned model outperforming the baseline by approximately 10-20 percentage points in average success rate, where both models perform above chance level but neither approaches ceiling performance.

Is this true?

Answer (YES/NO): NO